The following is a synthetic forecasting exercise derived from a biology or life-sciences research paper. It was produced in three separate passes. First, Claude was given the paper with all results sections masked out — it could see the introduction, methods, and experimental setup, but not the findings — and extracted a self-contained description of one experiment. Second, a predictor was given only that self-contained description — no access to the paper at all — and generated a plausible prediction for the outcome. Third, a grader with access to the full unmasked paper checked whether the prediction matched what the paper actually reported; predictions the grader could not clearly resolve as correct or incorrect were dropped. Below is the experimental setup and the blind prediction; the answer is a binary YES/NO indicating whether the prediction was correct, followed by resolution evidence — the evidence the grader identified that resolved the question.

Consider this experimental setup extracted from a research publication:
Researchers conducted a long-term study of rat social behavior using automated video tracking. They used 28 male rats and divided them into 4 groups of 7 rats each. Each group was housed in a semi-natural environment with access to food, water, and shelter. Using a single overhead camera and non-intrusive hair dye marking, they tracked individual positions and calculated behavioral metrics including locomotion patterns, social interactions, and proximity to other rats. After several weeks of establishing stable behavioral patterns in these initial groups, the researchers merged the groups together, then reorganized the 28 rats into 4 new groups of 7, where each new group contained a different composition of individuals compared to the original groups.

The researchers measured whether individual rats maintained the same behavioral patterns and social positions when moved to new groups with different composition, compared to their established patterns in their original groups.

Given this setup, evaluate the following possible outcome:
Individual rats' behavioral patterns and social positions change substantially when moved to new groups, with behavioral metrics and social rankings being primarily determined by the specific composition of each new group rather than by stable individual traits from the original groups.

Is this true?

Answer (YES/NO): YES